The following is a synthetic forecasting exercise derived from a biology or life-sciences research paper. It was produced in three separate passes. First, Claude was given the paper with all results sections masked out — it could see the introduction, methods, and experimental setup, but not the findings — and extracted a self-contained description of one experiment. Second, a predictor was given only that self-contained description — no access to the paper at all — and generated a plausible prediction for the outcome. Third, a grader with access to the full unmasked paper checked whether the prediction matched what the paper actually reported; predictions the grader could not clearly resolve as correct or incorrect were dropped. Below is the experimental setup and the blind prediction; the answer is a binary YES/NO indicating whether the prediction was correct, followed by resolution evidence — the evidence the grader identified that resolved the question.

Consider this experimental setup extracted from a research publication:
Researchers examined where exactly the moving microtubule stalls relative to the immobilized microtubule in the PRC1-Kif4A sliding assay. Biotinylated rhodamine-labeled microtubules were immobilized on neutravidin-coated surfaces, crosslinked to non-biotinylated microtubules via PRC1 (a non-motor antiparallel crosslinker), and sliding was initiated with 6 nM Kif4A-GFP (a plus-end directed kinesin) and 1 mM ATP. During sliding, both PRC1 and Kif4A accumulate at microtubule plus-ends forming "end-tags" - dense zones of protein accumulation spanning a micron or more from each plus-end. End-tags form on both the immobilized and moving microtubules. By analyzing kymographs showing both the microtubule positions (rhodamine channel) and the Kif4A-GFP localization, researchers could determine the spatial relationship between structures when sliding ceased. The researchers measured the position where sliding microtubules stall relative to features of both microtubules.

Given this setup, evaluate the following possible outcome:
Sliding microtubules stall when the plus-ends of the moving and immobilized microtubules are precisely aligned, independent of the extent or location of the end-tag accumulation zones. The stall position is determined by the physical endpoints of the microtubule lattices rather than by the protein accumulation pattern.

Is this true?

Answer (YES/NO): NO